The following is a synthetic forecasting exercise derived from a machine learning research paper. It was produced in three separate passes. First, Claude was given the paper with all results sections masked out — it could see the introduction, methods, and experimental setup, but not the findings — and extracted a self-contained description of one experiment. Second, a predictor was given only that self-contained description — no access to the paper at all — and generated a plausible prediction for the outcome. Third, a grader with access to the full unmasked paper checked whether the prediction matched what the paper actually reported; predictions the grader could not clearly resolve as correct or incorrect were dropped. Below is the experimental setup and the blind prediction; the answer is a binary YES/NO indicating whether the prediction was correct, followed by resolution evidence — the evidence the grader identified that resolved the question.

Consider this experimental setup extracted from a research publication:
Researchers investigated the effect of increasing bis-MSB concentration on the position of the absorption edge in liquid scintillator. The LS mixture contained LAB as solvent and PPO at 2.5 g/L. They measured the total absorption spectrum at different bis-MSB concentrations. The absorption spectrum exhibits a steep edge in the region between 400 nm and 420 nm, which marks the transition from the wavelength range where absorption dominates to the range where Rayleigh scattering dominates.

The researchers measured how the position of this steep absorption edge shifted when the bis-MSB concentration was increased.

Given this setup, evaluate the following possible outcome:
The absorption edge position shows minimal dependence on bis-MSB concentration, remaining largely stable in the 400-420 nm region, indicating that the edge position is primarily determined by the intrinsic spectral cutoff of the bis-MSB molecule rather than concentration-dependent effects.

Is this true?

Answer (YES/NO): NO